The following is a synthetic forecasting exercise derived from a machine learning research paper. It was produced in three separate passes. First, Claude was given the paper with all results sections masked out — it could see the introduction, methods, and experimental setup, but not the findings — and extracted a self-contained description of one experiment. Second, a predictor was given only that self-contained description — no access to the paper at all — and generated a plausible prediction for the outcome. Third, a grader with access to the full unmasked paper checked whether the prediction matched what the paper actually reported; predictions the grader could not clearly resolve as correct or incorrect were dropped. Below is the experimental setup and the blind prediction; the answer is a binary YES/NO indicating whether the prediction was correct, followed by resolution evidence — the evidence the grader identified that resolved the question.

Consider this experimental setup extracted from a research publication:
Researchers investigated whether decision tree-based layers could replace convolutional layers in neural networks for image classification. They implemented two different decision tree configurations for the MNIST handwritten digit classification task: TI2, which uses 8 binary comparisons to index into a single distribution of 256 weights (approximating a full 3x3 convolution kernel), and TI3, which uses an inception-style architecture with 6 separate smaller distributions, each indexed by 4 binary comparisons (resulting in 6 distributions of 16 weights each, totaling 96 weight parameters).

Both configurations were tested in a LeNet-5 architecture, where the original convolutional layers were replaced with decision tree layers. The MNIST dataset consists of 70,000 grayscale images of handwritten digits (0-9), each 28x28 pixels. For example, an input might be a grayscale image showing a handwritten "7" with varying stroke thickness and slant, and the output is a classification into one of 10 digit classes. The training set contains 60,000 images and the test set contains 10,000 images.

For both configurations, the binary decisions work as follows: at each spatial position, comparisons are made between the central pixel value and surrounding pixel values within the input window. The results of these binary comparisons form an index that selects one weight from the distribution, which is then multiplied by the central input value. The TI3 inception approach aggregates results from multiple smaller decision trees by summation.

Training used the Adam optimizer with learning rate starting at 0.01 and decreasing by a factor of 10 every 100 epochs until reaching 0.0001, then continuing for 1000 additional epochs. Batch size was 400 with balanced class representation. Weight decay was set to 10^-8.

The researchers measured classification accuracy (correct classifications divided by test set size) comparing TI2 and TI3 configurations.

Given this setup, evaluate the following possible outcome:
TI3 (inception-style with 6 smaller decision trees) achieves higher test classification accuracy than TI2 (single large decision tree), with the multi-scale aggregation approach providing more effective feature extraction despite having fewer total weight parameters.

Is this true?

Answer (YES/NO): YES